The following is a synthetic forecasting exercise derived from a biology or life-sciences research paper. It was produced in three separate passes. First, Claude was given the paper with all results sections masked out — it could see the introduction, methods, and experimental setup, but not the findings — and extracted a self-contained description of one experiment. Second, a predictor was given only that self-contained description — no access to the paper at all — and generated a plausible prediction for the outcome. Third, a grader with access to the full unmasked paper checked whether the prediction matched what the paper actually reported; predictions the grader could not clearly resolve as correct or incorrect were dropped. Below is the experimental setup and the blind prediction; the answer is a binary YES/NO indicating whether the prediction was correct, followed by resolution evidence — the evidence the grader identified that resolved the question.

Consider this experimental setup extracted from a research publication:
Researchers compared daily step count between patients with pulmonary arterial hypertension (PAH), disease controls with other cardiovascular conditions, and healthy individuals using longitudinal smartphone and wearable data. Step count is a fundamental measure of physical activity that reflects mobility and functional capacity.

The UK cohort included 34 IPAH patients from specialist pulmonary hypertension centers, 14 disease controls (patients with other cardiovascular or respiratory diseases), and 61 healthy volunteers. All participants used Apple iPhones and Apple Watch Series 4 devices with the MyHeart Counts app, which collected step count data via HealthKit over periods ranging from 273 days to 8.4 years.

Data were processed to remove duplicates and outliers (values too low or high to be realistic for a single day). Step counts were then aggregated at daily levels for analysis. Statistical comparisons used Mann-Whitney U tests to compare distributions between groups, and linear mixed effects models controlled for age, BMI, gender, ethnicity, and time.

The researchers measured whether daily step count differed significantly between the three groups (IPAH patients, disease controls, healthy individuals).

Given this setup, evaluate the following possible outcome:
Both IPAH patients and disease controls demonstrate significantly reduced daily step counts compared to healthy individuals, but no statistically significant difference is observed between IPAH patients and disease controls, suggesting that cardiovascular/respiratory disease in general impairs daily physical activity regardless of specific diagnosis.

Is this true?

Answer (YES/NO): NO